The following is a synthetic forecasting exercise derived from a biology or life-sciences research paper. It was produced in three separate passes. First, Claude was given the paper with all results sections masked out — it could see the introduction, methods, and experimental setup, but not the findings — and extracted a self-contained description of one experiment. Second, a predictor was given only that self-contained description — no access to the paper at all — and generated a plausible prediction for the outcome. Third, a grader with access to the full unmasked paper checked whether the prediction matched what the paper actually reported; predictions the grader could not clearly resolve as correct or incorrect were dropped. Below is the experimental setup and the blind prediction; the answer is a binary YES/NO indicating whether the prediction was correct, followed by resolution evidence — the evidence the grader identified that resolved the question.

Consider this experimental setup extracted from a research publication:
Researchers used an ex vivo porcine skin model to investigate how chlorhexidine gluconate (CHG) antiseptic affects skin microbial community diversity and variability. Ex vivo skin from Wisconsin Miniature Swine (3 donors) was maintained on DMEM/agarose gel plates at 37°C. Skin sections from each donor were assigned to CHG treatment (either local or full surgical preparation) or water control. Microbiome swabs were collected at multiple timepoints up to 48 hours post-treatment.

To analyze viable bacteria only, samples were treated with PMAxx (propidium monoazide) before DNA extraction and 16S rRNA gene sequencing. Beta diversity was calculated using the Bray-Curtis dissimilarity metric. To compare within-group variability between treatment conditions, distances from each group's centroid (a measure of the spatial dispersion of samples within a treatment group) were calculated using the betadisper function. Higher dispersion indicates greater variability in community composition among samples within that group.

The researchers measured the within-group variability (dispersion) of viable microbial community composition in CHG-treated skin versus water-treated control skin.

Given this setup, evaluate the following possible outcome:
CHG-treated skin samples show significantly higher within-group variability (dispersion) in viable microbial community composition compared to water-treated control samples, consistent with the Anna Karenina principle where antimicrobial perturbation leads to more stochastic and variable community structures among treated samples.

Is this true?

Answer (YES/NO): YES